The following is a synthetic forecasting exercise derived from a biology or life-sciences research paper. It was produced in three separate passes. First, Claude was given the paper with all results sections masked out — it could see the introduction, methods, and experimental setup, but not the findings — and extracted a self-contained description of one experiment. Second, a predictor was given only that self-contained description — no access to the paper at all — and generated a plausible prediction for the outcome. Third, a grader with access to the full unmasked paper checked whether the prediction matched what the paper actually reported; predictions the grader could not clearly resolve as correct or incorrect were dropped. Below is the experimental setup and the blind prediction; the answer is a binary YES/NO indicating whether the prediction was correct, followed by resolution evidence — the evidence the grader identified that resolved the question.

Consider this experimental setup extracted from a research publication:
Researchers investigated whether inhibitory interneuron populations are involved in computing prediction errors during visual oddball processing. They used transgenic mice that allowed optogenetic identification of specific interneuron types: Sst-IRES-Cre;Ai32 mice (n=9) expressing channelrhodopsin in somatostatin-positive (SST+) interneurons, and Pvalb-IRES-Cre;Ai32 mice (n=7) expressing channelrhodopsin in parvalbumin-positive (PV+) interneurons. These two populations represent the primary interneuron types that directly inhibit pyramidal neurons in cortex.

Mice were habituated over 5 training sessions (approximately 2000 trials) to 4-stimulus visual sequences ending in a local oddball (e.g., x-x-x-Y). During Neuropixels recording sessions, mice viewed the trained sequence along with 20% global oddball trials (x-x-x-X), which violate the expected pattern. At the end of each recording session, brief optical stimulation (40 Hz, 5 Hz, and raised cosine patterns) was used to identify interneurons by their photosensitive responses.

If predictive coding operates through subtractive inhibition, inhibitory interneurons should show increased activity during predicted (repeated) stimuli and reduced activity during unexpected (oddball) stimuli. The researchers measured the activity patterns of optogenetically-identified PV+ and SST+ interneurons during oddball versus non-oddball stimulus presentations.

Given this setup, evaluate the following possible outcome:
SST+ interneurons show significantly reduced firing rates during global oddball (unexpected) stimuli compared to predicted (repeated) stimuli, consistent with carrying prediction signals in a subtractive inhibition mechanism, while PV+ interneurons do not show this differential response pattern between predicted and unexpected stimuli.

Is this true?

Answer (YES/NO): NO